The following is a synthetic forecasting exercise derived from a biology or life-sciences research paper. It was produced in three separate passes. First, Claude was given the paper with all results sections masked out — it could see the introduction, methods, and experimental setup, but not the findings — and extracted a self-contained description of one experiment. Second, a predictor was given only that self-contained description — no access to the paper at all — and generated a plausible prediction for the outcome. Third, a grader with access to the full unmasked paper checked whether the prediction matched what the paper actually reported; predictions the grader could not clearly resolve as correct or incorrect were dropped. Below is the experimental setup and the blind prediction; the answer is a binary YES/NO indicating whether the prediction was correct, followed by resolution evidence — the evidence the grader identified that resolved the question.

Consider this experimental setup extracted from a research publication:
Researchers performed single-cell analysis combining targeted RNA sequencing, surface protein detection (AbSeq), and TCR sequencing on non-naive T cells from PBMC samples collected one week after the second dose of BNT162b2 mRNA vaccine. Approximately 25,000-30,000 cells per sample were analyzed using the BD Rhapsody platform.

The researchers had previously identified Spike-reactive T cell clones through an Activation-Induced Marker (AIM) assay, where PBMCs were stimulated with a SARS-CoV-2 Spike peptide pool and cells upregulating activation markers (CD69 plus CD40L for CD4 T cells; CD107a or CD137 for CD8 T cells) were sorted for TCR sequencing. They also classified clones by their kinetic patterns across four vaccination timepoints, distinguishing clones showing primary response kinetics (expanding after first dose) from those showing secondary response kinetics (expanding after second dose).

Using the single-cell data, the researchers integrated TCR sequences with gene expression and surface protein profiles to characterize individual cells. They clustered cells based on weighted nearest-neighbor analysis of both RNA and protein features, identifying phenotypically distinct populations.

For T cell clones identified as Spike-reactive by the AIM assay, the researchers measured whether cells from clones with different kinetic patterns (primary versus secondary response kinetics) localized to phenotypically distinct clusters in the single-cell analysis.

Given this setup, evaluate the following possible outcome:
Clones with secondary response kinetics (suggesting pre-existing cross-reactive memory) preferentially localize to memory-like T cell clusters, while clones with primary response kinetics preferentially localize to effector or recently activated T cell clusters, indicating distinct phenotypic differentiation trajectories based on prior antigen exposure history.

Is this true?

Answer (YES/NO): NO